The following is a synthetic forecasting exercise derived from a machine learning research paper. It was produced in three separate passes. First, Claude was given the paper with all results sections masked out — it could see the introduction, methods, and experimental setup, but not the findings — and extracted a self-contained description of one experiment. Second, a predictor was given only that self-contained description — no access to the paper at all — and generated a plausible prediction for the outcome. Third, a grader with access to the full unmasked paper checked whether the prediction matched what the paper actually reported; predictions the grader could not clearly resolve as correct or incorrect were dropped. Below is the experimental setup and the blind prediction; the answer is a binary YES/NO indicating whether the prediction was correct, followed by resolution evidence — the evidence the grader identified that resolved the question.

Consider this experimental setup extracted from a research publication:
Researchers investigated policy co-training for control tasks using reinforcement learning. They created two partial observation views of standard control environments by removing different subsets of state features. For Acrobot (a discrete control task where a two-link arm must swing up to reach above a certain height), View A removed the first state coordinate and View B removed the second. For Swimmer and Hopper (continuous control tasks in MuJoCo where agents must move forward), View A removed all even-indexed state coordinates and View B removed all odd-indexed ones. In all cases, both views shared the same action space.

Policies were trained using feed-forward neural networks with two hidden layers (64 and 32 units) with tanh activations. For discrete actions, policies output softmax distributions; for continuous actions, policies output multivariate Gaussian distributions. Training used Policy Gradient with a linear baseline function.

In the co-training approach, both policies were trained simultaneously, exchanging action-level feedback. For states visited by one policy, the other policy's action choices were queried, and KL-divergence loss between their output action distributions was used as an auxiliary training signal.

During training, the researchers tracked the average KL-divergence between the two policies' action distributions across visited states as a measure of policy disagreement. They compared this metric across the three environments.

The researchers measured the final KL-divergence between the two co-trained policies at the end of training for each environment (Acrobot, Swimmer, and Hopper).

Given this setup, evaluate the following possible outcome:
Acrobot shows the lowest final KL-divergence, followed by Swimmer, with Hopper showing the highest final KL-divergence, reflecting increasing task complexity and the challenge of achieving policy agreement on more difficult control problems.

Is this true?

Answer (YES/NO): YES